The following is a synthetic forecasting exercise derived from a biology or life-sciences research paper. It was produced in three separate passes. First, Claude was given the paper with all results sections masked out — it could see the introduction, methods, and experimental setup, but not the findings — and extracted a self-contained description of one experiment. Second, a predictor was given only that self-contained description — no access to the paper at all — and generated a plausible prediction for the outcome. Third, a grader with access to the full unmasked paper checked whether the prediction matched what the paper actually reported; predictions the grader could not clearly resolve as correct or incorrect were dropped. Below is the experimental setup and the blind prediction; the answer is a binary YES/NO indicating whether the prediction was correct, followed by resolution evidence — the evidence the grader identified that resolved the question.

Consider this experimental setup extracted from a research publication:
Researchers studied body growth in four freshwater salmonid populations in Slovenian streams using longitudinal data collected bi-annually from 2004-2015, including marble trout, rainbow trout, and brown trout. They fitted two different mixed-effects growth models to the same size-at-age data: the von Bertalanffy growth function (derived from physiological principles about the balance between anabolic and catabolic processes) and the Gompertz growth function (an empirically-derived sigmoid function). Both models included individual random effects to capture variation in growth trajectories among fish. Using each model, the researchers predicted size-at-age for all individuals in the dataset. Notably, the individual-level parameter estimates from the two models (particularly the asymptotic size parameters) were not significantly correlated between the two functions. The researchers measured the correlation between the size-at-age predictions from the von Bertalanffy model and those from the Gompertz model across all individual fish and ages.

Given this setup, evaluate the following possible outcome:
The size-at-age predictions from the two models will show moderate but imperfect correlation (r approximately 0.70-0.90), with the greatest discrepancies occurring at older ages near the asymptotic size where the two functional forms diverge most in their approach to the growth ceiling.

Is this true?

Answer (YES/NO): NO